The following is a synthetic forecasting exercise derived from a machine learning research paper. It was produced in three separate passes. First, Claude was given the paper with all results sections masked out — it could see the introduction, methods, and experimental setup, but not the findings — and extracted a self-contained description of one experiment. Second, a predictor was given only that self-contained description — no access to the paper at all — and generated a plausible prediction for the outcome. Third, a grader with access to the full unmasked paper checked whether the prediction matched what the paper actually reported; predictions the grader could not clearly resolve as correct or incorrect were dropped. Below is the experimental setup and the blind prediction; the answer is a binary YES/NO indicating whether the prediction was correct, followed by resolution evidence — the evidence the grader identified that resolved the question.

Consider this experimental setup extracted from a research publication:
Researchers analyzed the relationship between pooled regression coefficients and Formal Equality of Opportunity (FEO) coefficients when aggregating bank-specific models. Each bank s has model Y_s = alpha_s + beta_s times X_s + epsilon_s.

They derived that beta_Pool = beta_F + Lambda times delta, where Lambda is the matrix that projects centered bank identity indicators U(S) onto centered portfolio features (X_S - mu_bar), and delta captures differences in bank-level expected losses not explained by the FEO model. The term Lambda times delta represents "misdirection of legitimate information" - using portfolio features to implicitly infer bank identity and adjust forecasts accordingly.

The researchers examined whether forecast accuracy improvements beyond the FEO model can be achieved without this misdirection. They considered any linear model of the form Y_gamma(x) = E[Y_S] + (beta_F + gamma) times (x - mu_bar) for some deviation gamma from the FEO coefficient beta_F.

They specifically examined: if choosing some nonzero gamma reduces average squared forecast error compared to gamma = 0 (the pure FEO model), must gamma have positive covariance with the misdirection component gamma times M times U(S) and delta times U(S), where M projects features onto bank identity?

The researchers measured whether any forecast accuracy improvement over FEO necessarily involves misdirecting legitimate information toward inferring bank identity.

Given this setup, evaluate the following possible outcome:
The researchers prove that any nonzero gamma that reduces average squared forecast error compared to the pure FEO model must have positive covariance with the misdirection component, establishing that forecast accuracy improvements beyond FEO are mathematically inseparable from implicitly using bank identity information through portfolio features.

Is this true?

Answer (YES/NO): YES